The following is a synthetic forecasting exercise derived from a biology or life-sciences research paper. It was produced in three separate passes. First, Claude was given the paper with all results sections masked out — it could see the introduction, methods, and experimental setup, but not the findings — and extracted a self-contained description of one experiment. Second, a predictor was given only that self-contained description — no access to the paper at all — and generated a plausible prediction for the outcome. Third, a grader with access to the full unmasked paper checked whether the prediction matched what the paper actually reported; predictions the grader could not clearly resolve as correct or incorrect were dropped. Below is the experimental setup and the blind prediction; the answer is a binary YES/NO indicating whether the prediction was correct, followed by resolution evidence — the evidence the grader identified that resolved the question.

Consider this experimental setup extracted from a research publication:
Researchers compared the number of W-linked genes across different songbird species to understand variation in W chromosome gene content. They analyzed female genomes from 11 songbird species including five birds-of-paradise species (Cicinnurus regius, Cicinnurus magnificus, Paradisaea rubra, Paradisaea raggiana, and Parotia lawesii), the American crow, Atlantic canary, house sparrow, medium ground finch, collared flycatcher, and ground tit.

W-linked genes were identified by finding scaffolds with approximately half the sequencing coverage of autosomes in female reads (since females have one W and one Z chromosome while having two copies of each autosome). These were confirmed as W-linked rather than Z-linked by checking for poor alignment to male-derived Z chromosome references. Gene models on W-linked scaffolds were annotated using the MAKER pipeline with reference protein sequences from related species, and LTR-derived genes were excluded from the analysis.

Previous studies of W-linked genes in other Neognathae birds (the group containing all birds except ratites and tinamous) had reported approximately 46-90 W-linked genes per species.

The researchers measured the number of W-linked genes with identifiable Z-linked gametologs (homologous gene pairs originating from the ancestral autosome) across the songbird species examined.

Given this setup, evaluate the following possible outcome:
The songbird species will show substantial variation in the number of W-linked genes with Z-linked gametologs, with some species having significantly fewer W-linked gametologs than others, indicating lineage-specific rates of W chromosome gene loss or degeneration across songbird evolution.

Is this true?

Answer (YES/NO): YES